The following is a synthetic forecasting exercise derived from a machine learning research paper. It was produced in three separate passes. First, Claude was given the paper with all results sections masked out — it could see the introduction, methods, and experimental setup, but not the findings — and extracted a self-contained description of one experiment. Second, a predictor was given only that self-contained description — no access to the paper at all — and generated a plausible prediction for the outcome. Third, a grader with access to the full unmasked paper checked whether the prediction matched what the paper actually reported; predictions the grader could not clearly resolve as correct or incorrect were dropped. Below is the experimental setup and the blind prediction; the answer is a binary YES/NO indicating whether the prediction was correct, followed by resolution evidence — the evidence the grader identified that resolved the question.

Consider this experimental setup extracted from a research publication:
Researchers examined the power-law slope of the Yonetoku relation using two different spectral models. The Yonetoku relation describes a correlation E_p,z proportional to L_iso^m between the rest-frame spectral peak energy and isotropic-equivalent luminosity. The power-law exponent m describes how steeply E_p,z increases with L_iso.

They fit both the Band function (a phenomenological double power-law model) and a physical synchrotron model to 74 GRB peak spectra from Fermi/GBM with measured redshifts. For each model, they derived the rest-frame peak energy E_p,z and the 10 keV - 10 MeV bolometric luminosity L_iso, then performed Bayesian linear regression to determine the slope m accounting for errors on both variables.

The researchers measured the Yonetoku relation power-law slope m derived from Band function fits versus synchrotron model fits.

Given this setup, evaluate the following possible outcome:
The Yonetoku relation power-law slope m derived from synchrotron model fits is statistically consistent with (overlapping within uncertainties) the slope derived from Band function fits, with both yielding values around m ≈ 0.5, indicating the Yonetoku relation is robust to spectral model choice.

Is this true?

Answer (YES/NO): NO